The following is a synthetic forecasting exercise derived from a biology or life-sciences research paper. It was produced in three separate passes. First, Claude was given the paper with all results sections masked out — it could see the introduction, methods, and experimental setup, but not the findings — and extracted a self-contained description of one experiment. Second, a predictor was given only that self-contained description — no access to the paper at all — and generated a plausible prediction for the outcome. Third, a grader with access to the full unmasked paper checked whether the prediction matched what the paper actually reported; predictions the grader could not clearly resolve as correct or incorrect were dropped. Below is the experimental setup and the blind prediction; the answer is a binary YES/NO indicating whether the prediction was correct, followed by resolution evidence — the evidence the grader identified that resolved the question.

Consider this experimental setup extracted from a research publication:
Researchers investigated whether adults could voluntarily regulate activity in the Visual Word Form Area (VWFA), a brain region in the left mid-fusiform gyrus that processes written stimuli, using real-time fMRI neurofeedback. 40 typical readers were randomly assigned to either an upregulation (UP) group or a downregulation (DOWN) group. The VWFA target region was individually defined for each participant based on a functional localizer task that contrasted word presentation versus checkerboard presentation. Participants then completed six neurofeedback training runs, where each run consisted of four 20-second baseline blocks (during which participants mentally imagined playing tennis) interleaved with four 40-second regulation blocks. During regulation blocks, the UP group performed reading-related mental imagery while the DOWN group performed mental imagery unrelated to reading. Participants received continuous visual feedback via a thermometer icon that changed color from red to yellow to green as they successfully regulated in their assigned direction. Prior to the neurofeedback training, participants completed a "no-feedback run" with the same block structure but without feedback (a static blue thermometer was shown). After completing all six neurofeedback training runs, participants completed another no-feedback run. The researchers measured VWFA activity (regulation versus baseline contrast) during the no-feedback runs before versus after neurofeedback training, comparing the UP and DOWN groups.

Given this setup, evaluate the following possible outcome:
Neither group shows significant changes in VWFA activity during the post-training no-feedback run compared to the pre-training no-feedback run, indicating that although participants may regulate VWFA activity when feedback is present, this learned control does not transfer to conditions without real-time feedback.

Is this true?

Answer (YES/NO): NO